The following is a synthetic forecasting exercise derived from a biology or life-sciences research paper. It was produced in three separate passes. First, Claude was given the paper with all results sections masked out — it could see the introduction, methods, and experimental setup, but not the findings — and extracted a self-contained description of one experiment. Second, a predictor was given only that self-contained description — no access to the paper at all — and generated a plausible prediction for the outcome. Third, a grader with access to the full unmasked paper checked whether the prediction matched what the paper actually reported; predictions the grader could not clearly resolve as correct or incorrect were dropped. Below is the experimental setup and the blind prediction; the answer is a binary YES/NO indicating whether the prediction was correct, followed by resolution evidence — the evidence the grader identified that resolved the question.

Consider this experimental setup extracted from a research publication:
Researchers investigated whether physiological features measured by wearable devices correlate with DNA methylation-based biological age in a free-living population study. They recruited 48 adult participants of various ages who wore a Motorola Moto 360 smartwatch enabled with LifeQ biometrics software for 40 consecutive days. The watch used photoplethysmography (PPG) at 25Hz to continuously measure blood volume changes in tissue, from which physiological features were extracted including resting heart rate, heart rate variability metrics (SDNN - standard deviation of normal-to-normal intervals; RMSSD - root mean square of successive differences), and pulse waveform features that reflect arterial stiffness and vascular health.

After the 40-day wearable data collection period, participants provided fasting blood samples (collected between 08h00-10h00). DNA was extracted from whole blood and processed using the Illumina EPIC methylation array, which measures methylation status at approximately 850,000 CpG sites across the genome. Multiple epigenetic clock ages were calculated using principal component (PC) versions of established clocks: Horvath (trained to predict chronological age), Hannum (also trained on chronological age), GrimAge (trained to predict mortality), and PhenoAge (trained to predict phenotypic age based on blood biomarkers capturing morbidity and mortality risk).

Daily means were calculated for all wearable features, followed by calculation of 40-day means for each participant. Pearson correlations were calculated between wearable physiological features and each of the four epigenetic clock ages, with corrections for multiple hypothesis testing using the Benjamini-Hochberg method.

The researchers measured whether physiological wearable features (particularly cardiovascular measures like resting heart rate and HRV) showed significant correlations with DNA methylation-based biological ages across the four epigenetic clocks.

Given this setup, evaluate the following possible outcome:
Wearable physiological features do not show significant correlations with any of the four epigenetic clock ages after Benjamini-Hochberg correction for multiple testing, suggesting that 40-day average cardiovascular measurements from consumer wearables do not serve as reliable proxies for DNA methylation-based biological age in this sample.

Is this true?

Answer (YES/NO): NO